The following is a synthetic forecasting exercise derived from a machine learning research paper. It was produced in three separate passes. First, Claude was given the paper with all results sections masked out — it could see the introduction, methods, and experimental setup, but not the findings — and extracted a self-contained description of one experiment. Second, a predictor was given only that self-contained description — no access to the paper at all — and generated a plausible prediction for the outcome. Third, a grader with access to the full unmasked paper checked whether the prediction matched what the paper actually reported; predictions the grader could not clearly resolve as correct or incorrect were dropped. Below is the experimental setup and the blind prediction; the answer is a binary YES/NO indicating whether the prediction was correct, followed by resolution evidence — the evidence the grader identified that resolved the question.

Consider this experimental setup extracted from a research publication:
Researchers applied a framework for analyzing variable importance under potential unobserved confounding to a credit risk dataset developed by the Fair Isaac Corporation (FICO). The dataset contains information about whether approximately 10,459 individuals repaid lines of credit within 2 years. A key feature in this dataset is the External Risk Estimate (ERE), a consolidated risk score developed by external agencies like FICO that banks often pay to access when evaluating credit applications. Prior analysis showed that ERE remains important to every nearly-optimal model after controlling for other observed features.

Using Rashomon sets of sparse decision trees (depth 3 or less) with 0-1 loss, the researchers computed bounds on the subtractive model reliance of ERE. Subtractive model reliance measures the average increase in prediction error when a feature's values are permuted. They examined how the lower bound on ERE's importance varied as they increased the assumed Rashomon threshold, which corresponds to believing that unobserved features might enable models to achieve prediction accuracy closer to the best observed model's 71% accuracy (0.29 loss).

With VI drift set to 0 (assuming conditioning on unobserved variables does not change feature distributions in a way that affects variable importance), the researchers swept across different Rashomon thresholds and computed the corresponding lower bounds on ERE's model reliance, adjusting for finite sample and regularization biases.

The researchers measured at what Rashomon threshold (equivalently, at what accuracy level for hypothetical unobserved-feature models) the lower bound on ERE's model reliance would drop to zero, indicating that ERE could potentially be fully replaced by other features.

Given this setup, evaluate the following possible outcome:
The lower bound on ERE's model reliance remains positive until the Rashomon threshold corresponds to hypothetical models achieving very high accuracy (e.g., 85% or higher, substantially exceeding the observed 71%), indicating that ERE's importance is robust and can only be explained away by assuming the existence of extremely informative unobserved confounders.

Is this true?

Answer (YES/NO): NO